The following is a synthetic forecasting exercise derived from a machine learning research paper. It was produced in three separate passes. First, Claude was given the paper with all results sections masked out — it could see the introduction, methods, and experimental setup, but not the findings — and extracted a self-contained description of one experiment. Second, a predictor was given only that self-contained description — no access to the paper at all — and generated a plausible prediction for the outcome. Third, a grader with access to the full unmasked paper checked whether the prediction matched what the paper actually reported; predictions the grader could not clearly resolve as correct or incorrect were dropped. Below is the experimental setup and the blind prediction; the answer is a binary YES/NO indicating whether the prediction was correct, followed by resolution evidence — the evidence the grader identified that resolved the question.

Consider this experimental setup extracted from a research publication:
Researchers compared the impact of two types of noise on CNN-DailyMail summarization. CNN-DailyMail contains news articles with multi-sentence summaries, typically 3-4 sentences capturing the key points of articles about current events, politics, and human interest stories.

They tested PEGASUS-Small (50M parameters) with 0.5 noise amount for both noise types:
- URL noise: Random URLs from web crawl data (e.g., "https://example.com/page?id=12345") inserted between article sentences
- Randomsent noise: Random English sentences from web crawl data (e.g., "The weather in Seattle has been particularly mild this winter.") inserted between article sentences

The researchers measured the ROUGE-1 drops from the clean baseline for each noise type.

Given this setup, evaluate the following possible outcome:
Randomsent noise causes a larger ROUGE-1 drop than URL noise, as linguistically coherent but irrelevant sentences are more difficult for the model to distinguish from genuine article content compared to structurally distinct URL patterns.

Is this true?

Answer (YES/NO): NO